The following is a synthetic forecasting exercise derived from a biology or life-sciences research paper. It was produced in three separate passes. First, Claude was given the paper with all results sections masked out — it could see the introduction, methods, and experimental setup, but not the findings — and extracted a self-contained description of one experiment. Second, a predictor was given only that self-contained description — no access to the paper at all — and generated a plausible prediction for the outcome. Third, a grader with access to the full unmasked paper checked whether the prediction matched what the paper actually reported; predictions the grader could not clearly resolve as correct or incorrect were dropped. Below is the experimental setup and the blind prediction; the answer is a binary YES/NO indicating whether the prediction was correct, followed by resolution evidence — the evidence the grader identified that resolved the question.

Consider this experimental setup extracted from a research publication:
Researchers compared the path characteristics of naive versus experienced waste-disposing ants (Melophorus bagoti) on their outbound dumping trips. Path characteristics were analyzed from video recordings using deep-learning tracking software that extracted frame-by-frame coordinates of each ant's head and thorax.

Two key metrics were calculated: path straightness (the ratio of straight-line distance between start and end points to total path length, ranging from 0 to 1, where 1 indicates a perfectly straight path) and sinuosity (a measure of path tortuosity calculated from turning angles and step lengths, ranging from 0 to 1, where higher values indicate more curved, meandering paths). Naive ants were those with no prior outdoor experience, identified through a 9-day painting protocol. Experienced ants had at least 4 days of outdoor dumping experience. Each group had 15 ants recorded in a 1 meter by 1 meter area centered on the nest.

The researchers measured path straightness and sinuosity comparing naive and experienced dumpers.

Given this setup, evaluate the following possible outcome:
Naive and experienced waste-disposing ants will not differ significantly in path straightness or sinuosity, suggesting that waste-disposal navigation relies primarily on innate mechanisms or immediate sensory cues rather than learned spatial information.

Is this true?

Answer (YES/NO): NO